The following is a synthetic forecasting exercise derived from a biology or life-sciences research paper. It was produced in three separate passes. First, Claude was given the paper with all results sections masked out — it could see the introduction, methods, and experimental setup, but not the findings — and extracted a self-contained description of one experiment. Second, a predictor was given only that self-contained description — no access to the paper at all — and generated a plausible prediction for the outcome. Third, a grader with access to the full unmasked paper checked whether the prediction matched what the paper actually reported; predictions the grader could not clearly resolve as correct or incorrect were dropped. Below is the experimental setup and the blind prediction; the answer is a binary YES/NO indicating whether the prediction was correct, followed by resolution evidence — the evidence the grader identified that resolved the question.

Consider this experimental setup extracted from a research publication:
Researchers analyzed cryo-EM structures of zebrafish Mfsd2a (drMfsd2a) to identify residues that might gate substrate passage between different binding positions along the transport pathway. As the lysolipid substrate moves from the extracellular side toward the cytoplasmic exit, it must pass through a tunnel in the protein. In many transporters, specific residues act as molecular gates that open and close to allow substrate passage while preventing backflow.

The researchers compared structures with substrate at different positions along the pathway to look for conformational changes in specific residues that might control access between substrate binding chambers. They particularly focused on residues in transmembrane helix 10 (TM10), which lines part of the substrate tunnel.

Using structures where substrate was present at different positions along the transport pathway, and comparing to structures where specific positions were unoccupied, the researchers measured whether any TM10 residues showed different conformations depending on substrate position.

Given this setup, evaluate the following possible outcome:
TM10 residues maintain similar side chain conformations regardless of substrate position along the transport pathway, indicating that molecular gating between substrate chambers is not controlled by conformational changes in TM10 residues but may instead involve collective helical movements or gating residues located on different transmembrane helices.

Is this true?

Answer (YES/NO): NO